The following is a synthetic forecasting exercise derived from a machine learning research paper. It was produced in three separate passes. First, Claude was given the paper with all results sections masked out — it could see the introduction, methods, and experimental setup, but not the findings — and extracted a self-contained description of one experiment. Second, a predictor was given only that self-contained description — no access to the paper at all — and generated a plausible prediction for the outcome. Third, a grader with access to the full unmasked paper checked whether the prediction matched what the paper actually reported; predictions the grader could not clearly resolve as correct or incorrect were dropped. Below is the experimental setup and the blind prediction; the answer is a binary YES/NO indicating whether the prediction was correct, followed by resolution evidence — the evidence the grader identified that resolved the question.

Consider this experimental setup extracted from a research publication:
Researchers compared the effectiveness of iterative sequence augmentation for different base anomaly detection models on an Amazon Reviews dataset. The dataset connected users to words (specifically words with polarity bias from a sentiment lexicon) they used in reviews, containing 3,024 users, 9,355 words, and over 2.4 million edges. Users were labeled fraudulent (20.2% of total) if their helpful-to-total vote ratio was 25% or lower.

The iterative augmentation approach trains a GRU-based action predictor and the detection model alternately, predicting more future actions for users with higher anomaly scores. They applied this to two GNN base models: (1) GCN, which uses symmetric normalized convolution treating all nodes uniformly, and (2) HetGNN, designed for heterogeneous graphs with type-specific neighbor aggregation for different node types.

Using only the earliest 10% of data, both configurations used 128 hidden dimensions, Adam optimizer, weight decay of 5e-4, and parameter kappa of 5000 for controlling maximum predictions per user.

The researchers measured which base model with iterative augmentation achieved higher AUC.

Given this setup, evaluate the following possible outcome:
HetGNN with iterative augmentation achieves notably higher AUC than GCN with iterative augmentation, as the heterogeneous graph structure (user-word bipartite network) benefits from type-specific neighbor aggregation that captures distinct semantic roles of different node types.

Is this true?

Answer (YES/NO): YES